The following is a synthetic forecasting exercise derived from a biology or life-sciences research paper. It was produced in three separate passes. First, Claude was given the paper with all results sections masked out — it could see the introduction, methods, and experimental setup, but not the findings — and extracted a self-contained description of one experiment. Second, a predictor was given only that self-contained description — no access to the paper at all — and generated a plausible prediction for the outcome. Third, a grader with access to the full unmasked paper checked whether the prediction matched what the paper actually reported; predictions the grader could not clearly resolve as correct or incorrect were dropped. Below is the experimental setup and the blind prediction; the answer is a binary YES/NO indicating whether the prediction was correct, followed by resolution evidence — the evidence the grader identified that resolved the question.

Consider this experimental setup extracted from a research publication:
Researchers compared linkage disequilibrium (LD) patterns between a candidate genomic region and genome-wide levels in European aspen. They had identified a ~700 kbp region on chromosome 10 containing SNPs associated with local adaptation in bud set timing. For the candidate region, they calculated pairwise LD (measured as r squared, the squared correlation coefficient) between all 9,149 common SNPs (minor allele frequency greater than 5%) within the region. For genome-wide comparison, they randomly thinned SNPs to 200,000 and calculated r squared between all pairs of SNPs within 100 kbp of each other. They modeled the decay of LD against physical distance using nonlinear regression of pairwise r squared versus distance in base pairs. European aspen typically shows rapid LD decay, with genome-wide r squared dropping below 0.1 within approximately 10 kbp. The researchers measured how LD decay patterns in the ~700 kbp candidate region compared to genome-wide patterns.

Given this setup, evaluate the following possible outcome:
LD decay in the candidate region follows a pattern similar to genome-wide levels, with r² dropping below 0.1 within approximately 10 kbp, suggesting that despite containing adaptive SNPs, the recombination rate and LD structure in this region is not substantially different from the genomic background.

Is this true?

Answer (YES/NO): YES